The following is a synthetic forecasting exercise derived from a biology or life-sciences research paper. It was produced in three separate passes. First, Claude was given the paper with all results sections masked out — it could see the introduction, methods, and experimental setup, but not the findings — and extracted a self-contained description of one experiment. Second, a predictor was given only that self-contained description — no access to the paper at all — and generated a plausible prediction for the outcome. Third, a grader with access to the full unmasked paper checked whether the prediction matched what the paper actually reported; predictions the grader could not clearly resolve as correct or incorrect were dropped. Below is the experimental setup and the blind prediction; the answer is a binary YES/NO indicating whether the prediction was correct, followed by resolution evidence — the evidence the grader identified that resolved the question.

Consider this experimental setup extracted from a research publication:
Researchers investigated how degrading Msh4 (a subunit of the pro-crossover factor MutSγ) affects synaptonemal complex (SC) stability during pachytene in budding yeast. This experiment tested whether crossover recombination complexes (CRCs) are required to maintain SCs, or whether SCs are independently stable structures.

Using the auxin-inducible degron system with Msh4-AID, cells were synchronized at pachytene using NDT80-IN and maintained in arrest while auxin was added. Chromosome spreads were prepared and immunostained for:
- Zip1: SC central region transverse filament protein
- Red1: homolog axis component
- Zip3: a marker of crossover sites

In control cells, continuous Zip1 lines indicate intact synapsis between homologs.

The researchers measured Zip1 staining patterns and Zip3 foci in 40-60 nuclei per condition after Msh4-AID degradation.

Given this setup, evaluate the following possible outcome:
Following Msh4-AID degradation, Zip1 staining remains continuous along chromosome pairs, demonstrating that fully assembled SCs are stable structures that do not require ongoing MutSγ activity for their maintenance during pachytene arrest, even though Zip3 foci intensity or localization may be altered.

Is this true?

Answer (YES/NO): NO